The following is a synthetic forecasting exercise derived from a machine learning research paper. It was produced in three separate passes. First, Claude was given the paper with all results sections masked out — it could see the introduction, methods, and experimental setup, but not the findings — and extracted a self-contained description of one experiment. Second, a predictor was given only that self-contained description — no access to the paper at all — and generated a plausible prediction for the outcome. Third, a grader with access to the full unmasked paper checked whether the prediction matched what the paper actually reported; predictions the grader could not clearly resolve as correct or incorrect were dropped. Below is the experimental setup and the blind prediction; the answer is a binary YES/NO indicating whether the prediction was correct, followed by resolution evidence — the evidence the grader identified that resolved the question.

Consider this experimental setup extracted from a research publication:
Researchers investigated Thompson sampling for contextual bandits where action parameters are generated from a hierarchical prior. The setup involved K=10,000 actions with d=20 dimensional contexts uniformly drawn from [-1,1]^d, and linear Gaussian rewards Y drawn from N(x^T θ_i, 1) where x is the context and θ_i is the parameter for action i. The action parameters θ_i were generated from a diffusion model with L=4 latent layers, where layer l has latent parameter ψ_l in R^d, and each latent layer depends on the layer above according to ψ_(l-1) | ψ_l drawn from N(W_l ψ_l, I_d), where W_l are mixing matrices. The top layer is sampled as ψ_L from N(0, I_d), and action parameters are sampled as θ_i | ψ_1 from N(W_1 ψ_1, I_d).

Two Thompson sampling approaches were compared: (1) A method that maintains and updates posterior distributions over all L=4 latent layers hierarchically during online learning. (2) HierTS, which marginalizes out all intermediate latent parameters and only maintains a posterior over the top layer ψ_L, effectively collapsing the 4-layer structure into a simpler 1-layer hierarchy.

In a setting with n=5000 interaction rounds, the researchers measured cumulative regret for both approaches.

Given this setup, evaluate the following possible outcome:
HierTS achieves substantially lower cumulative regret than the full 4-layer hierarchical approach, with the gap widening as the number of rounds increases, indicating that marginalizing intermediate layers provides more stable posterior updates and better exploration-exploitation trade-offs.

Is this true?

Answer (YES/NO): NO